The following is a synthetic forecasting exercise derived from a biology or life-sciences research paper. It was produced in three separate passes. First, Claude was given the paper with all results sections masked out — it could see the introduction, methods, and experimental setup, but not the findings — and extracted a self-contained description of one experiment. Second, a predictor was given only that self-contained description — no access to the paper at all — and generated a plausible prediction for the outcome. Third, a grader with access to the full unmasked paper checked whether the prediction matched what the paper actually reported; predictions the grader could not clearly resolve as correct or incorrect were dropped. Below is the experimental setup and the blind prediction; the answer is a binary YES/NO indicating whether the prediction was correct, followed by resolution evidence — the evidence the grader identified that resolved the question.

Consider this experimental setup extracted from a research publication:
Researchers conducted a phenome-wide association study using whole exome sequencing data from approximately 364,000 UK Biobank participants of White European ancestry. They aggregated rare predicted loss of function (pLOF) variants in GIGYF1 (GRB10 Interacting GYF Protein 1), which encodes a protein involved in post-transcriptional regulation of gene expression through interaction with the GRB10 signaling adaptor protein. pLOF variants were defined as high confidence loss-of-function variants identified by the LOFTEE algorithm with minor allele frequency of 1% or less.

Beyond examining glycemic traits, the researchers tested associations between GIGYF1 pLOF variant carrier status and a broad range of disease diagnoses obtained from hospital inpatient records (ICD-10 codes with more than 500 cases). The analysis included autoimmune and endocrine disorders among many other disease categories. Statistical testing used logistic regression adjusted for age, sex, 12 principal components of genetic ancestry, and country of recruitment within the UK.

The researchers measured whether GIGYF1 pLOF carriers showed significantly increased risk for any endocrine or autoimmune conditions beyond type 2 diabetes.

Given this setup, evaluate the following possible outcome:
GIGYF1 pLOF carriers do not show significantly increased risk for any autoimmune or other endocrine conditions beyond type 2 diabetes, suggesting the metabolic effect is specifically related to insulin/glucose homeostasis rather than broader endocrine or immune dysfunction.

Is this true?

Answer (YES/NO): NO